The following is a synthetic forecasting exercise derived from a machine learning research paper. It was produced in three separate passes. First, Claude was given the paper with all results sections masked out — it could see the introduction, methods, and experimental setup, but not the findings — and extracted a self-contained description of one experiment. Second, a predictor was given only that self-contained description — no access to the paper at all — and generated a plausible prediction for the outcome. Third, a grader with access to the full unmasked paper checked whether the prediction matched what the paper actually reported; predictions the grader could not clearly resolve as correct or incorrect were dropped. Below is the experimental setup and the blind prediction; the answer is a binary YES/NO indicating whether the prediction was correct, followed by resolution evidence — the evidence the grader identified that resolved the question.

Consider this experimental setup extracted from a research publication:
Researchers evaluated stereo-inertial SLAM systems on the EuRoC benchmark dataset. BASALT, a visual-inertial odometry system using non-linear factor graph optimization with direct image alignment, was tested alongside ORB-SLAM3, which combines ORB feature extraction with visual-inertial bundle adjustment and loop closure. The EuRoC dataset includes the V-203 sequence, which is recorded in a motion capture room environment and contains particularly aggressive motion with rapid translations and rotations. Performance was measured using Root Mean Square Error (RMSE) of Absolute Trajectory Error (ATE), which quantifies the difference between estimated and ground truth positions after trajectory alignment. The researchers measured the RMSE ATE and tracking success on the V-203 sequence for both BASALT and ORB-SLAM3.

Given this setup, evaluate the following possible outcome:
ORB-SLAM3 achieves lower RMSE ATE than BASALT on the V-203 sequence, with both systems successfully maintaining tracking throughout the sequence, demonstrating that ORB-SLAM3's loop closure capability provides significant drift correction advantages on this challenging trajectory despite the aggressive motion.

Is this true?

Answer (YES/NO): NO